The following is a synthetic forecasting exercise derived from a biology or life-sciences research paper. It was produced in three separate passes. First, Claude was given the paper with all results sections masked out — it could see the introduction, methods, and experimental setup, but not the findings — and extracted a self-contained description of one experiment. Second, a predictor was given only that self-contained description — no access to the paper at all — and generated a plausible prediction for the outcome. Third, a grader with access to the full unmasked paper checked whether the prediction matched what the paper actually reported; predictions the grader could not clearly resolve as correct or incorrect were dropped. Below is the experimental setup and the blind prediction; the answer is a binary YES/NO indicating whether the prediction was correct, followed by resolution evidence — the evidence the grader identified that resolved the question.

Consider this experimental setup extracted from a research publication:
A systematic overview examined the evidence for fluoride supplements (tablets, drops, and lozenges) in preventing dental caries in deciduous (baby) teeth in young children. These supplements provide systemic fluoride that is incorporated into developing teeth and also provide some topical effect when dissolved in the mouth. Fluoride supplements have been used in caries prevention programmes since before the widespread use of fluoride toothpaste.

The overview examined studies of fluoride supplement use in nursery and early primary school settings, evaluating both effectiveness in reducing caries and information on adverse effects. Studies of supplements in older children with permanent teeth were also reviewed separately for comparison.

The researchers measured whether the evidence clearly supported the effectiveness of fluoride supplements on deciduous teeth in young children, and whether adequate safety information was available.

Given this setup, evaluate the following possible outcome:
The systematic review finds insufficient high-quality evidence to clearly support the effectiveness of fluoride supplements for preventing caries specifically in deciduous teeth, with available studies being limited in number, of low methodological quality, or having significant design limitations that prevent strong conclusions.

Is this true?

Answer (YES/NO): YES